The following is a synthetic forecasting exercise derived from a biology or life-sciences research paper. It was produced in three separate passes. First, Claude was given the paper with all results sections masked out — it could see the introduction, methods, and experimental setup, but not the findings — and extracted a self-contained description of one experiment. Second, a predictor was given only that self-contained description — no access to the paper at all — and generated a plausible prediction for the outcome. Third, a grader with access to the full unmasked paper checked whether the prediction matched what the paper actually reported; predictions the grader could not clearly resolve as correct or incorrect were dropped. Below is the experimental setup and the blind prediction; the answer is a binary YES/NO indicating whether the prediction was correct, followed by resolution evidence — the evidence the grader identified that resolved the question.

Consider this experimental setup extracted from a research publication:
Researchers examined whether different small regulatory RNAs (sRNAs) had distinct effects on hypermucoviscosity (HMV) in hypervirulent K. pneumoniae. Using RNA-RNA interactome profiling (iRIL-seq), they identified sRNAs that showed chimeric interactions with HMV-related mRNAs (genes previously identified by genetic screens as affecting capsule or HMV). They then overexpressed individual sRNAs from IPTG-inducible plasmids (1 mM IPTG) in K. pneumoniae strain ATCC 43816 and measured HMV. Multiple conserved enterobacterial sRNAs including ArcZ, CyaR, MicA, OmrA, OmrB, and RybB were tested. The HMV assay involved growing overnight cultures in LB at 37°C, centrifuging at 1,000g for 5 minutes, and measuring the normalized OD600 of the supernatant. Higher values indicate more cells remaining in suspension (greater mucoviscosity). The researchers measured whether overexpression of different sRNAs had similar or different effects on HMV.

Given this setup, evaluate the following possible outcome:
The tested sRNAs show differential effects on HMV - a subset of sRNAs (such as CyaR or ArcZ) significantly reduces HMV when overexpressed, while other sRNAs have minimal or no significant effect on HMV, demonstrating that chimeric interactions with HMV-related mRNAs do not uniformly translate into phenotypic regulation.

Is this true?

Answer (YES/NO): NO